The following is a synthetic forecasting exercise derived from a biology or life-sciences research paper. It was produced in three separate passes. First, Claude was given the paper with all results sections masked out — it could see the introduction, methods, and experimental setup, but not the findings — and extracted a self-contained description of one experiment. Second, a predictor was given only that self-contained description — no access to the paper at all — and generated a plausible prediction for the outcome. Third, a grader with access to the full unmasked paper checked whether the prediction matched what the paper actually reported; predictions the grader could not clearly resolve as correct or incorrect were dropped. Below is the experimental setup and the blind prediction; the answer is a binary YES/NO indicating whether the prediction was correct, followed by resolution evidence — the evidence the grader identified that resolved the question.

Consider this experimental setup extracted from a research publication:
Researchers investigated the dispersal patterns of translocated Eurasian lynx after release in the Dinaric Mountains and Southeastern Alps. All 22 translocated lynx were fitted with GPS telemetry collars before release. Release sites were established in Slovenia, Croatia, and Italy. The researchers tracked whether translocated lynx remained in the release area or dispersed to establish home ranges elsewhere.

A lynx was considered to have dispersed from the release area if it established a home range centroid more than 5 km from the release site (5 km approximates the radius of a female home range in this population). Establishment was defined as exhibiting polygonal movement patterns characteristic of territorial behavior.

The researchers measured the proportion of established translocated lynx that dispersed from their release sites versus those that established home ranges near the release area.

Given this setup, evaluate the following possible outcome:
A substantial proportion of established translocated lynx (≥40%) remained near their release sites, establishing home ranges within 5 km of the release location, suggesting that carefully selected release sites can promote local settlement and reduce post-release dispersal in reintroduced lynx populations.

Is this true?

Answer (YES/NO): NO